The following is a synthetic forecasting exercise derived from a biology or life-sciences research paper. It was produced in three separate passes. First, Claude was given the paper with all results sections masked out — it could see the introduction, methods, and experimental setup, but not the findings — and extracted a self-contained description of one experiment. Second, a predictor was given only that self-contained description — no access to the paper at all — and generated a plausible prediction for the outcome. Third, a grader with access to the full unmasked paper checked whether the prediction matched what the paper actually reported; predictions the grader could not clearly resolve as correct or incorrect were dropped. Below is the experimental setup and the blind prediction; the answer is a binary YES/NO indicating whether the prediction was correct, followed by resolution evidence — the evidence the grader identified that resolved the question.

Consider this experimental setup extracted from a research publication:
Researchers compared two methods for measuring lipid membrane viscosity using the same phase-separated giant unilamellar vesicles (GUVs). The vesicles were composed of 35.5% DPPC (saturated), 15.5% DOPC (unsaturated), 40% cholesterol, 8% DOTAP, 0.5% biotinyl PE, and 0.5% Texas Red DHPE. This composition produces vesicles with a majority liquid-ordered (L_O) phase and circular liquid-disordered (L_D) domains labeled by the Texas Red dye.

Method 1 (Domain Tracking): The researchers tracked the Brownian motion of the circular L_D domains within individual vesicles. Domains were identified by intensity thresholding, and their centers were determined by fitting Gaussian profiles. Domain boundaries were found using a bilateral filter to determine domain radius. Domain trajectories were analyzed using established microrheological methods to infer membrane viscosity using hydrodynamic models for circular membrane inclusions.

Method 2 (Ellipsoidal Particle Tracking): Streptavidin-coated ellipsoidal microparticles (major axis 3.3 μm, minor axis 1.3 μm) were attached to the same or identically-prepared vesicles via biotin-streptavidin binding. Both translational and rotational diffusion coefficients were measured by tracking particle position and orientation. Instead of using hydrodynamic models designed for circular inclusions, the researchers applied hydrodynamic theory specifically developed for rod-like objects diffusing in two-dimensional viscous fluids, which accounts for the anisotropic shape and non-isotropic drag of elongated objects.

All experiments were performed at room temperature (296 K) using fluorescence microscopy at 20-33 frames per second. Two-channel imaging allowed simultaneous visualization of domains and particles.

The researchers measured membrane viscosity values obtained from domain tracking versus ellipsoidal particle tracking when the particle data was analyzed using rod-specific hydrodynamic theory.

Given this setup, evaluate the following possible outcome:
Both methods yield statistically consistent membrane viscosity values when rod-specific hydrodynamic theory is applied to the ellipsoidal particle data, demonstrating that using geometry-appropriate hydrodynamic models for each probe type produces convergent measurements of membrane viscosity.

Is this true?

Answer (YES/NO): YES